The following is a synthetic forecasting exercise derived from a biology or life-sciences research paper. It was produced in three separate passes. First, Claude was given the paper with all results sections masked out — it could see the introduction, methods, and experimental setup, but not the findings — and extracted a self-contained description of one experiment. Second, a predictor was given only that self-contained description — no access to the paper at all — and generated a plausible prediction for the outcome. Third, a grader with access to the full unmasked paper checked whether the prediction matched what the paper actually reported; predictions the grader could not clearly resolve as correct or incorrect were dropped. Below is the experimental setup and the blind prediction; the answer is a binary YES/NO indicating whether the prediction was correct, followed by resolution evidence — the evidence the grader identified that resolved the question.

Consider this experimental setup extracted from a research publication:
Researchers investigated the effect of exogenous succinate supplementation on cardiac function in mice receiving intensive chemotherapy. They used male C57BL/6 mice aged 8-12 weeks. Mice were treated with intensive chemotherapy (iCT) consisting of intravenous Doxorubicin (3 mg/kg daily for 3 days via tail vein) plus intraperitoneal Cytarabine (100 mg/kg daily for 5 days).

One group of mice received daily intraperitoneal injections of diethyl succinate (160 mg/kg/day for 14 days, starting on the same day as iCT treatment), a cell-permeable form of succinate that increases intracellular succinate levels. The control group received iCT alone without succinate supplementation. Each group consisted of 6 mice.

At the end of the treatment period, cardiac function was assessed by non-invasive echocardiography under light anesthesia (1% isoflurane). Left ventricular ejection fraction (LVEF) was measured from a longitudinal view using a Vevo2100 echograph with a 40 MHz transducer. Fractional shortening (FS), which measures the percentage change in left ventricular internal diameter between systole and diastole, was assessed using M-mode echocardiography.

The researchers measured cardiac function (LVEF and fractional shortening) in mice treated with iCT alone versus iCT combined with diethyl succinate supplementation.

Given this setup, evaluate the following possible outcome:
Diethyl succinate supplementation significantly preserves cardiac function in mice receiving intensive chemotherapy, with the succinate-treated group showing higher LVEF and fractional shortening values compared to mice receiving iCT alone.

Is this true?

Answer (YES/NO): NO